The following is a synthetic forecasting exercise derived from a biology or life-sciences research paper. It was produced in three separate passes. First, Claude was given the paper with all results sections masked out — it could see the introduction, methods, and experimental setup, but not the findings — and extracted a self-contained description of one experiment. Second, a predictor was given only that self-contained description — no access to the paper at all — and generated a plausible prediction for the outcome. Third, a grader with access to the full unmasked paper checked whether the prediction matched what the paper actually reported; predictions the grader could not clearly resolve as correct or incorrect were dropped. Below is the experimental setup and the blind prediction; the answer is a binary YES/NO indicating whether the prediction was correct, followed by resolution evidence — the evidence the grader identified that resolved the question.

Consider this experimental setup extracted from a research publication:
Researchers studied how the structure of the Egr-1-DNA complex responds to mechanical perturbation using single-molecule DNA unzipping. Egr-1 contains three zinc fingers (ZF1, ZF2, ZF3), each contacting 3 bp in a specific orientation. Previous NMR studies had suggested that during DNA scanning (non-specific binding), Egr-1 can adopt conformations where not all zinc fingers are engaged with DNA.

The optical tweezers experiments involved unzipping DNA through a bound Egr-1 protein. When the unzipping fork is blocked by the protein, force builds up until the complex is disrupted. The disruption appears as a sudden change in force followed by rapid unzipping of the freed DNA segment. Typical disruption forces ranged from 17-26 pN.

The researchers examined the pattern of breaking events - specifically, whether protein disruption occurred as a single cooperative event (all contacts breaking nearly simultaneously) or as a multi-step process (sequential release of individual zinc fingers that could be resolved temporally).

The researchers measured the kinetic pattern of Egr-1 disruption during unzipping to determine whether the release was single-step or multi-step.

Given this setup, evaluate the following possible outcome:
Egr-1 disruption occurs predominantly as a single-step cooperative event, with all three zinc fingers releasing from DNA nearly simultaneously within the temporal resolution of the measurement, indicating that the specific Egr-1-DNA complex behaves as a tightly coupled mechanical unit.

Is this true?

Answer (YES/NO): YES